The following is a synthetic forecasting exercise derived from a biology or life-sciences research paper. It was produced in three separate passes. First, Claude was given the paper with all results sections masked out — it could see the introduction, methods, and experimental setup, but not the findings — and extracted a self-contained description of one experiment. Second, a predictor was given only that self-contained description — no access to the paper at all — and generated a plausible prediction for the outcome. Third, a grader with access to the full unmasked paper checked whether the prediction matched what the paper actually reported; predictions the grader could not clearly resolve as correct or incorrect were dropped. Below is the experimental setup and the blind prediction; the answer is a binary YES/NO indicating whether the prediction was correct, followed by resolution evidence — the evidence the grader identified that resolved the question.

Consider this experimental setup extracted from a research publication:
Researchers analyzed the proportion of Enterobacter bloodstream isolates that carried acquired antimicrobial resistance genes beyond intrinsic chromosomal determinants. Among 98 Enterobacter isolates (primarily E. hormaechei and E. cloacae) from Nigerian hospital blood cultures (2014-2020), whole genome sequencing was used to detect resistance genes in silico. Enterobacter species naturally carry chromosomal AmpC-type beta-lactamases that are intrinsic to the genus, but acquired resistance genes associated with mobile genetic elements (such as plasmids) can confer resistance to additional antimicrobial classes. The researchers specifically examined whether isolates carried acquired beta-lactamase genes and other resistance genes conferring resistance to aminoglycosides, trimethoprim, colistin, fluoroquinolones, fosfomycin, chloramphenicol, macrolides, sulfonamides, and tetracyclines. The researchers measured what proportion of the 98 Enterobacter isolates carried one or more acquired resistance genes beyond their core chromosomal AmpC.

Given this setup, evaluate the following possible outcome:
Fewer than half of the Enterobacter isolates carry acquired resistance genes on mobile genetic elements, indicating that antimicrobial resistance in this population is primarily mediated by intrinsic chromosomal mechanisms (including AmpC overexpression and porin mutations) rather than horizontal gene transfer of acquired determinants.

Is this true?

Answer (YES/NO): NO